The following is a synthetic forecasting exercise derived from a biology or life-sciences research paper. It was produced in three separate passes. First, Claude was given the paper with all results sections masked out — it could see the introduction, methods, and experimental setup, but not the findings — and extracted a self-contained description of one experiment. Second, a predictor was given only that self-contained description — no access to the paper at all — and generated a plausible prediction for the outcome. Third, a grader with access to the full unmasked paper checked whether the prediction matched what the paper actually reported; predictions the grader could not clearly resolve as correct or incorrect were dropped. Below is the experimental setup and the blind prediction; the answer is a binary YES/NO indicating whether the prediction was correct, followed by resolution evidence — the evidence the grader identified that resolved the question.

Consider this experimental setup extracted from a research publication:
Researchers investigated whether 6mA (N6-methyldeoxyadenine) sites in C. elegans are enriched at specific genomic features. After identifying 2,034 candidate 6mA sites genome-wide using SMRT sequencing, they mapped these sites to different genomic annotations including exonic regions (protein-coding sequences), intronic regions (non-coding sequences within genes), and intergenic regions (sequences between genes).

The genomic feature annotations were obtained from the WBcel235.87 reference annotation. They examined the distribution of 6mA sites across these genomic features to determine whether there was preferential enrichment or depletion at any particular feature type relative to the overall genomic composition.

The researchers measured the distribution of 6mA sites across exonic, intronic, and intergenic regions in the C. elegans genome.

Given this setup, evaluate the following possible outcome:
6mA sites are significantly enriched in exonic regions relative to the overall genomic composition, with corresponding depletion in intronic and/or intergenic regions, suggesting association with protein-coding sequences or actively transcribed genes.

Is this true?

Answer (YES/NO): YES